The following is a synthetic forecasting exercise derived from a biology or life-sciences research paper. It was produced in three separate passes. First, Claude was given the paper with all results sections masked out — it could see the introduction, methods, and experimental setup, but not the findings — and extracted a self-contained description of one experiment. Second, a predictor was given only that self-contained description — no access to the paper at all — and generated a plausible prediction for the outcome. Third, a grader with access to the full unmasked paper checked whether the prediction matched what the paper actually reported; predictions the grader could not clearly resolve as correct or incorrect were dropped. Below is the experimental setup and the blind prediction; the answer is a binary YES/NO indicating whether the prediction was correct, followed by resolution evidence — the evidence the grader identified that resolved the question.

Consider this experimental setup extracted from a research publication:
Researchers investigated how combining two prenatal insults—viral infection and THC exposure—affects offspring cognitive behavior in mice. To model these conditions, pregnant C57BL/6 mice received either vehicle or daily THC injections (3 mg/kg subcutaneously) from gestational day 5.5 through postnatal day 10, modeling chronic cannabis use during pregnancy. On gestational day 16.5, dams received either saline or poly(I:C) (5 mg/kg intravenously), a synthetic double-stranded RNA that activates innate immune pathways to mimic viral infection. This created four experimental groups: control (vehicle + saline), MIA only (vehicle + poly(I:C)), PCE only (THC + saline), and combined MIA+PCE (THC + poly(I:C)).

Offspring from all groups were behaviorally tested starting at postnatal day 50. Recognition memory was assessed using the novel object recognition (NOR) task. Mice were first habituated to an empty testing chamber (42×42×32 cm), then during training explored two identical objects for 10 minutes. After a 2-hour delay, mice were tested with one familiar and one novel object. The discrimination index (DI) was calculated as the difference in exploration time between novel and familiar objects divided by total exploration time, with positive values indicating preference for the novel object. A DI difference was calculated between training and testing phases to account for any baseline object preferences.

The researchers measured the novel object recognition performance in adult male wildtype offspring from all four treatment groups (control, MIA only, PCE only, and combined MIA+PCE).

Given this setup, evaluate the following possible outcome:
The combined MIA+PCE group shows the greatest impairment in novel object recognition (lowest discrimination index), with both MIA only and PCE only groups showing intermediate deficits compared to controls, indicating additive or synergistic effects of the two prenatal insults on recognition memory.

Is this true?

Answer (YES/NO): NO